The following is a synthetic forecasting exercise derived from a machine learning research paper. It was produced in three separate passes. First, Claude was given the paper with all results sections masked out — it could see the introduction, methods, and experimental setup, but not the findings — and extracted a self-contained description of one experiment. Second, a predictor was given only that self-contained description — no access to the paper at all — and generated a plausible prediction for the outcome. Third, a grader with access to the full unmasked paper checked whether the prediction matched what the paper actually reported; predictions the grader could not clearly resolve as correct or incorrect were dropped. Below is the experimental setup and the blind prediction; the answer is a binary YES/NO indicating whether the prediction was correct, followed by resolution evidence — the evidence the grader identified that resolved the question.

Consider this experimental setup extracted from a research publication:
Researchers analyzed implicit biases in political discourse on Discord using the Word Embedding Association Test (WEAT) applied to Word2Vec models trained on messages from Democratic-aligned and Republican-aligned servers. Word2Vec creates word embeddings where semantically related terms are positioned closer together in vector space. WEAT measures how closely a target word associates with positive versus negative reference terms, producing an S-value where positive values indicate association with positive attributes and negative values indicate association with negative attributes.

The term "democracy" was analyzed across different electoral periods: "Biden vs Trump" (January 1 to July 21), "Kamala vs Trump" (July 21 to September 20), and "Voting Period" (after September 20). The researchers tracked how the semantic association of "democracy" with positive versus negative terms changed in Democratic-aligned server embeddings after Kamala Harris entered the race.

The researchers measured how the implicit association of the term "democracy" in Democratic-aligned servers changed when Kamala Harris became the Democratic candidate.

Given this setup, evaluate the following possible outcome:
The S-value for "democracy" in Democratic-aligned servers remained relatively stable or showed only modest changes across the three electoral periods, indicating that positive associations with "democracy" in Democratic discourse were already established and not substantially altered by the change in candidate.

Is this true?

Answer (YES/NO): NO